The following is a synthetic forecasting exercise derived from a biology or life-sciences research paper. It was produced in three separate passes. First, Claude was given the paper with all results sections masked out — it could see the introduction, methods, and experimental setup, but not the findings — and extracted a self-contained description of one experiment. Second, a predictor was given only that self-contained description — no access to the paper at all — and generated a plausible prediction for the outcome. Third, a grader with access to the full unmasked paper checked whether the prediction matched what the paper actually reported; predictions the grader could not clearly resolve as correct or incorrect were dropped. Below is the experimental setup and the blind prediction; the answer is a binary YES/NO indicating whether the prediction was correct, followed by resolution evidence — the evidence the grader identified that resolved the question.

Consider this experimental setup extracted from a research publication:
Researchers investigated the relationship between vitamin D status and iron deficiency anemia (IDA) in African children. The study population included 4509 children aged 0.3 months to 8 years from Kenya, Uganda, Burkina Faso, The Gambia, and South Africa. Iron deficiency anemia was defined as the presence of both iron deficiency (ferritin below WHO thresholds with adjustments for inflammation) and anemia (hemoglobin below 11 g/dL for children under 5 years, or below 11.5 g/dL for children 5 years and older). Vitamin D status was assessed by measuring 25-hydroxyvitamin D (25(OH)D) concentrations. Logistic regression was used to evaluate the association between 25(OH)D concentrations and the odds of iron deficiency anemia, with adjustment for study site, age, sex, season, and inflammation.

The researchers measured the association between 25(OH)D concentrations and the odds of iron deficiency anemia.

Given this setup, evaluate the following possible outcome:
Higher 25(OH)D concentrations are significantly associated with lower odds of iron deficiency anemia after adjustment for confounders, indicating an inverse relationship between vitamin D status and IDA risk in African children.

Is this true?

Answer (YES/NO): NO